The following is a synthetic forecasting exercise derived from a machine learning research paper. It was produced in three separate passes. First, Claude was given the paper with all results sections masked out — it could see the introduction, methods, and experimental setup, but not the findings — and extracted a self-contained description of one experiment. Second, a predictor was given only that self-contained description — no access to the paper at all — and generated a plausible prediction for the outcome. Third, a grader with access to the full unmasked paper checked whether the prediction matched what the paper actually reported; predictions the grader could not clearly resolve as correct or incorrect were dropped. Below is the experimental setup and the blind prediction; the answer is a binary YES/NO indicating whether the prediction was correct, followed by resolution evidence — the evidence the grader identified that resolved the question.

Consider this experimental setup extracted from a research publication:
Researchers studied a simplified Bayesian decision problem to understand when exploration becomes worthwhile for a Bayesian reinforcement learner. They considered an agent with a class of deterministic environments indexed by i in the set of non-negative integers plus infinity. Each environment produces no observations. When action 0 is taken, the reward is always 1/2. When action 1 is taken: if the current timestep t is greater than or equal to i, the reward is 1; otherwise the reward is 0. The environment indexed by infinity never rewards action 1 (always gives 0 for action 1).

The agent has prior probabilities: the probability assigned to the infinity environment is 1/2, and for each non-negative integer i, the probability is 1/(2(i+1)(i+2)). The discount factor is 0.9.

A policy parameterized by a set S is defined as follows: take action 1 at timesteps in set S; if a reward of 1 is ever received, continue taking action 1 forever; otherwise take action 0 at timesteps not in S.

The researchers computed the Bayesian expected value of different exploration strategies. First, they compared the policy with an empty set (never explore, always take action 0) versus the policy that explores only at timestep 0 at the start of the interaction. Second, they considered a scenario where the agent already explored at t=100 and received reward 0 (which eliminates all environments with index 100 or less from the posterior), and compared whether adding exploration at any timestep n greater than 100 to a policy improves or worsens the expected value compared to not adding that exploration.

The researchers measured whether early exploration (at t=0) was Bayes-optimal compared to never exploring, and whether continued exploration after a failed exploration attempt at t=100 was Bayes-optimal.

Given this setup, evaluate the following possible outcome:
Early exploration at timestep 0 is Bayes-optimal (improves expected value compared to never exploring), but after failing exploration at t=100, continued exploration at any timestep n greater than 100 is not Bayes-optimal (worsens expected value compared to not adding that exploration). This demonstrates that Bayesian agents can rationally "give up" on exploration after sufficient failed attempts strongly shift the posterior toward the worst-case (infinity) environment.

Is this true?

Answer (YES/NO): YES